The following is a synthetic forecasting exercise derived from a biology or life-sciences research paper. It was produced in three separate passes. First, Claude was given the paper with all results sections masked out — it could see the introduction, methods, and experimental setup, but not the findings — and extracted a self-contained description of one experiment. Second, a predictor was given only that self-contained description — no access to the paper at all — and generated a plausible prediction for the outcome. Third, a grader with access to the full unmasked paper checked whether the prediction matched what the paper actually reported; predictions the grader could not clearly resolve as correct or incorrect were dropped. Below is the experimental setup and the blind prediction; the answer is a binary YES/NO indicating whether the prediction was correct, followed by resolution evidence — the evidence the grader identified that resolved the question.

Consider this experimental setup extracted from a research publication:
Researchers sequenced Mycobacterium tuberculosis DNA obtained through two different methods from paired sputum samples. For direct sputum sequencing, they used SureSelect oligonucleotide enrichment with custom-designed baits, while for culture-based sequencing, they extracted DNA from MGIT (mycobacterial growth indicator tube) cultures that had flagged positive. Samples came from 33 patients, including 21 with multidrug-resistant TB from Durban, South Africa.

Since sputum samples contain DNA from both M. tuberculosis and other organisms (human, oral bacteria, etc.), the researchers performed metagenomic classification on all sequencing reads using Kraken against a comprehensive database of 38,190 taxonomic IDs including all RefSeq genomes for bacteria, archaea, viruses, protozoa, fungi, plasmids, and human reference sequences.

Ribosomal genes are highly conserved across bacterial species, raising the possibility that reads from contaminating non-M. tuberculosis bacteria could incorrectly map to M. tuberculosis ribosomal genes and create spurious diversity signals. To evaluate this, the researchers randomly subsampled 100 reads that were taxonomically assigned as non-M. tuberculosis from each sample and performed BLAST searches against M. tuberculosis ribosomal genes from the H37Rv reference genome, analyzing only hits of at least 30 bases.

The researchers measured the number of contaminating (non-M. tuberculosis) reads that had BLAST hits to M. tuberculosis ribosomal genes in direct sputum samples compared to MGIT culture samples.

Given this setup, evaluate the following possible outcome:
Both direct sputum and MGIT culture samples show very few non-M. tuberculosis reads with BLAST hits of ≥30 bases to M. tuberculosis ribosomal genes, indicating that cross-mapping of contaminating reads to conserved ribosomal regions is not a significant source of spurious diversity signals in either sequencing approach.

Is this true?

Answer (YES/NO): NO